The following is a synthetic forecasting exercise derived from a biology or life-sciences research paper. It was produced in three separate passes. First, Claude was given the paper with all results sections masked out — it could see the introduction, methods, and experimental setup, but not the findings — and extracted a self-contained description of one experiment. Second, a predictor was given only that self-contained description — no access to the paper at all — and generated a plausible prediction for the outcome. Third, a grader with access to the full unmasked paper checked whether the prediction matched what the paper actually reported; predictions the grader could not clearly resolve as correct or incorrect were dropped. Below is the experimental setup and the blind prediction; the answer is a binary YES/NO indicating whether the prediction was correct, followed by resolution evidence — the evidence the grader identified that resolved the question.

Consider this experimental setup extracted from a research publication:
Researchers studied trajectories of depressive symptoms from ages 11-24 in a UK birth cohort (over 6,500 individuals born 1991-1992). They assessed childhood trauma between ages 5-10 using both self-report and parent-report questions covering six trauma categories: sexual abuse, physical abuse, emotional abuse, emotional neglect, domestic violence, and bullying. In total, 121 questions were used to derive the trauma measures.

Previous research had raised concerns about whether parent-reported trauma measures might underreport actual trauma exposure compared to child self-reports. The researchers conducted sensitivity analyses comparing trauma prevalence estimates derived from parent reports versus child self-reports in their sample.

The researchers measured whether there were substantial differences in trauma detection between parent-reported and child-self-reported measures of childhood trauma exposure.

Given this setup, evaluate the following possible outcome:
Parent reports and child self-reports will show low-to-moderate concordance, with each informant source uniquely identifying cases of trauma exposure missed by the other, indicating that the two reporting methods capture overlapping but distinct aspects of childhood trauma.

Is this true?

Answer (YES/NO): NO